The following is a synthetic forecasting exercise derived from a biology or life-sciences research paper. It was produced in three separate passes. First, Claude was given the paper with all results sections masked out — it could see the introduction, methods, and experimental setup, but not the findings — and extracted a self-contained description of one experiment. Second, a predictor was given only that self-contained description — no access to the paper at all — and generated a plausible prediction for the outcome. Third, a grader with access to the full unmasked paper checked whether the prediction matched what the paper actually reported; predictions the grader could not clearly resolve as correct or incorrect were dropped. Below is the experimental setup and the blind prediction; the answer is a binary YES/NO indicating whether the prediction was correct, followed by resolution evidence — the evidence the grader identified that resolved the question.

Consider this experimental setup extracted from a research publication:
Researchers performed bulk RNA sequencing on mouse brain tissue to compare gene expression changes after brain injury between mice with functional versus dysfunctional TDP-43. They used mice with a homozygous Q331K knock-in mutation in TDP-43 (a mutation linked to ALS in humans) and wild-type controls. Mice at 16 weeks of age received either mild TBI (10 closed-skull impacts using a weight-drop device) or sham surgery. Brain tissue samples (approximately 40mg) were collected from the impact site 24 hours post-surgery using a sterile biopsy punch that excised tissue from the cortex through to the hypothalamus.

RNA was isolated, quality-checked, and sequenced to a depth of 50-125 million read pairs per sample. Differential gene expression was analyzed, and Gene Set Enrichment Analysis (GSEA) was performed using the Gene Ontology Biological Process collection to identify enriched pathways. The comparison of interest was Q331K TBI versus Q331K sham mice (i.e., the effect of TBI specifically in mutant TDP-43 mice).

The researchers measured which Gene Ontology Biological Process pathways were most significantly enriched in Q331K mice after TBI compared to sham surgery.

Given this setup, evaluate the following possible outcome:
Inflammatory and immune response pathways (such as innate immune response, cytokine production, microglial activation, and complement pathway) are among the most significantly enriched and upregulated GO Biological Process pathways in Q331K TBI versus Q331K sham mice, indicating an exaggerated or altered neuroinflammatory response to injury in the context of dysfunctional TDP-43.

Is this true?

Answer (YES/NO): NO